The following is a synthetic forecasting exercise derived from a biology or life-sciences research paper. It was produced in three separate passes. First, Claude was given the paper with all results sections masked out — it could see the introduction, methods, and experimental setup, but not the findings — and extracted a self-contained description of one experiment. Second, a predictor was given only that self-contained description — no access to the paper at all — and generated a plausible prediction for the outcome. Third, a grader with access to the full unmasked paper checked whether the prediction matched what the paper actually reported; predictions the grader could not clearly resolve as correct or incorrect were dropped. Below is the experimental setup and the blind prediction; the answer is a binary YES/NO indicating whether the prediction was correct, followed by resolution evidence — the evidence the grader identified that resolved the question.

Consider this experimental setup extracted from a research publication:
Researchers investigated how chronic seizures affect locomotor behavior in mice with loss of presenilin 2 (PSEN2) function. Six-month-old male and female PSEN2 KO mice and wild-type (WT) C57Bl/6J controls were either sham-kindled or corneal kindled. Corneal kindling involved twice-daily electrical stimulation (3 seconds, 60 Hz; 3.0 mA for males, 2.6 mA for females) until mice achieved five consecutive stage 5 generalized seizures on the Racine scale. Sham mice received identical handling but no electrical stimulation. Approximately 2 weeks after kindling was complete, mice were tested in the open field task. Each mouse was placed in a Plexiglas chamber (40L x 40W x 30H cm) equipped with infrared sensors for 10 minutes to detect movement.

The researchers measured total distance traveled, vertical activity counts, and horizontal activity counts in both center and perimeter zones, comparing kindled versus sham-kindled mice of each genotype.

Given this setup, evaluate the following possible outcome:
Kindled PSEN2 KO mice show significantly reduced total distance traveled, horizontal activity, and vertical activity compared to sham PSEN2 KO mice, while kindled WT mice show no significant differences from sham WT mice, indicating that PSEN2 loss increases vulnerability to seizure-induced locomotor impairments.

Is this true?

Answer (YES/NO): NO